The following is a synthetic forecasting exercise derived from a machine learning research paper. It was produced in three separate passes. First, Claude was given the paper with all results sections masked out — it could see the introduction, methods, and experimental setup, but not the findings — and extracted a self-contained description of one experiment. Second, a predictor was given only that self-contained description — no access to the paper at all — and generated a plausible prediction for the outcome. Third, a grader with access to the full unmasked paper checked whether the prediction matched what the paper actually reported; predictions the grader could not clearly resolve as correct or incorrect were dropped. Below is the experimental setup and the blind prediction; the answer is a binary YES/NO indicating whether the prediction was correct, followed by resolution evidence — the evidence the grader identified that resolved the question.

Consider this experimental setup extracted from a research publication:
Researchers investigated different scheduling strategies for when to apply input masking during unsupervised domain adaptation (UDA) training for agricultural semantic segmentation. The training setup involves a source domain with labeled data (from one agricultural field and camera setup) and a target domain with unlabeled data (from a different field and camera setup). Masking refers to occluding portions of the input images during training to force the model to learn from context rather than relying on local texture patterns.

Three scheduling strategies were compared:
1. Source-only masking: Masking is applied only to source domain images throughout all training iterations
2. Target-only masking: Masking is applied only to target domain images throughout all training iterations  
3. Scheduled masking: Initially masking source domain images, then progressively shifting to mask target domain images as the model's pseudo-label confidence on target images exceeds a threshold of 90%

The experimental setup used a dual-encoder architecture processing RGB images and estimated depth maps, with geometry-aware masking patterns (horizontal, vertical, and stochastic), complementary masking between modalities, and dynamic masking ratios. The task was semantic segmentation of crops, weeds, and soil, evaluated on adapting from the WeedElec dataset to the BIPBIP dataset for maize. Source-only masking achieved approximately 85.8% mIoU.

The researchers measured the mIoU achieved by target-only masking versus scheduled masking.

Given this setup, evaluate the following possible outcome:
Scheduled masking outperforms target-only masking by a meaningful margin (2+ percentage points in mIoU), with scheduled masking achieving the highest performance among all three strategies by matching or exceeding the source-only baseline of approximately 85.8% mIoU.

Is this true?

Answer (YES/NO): NO